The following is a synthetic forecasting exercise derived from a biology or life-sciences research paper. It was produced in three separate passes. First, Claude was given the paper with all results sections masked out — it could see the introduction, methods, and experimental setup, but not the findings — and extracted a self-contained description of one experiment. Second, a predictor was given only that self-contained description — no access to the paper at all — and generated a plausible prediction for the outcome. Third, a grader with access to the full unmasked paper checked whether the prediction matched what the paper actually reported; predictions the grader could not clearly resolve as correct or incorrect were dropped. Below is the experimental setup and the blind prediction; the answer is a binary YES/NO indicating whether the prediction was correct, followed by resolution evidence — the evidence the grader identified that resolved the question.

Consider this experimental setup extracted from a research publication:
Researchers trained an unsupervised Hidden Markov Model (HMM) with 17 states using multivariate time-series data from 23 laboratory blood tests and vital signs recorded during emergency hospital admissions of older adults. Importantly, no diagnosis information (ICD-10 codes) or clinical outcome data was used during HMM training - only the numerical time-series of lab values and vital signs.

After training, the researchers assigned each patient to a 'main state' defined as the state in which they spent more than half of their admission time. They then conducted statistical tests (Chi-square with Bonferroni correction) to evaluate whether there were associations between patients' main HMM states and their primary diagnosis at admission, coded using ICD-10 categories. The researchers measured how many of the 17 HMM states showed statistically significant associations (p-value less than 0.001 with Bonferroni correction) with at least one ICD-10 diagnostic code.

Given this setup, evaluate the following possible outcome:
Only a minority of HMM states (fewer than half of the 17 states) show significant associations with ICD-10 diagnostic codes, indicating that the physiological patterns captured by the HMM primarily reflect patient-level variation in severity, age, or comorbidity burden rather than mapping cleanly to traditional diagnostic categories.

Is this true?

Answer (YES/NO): NO